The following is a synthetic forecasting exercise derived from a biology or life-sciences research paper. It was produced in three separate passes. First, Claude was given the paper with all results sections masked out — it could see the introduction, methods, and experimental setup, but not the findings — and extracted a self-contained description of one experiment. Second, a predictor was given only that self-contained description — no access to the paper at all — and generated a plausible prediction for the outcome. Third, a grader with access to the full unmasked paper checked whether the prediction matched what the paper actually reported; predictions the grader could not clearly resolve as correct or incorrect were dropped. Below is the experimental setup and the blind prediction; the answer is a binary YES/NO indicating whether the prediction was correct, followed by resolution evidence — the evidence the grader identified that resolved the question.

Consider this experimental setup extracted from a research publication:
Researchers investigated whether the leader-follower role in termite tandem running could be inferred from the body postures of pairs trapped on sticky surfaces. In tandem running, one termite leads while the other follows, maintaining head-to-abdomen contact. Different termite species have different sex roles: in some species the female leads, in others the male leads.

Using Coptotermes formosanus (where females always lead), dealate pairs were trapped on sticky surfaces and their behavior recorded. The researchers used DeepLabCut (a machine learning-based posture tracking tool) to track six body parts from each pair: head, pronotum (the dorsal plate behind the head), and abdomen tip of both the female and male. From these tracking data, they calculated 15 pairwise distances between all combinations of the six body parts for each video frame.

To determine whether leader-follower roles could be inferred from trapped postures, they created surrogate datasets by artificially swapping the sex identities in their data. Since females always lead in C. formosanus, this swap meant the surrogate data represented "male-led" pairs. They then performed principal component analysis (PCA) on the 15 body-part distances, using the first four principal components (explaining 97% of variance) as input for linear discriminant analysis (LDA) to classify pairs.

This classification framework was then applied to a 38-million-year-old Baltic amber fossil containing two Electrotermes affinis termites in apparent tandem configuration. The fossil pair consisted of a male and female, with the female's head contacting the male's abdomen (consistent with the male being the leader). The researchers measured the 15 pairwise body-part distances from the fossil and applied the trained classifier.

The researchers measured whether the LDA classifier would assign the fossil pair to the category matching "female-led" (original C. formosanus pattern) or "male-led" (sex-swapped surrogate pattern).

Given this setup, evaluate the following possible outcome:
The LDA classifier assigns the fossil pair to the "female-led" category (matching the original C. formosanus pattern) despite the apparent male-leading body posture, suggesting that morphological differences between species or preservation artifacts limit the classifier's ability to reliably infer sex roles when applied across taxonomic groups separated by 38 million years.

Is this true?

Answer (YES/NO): NO